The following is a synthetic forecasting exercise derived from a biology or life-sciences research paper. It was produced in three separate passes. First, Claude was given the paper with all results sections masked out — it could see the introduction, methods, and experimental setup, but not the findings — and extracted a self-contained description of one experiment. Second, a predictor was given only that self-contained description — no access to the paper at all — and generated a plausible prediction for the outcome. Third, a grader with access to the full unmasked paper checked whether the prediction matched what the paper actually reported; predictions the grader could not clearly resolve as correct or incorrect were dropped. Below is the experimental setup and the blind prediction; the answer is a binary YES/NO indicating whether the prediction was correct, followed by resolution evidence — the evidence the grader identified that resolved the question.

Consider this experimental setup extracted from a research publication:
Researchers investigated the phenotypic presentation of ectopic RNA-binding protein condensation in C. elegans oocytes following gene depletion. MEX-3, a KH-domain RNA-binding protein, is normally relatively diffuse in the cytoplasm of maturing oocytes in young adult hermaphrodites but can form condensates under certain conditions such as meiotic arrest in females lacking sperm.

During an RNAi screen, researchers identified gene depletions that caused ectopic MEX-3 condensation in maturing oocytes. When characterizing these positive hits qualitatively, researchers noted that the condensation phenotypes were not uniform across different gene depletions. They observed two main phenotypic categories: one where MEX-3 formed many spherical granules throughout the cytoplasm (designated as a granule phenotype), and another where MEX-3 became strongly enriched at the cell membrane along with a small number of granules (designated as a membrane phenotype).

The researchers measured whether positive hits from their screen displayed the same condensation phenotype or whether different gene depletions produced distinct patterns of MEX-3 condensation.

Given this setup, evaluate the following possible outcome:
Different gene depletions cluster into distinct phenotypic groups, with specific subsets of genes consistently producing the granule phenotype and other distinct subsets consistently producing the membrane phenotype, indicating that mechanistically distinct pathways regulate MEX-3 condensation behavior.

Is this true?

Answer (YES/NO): YES